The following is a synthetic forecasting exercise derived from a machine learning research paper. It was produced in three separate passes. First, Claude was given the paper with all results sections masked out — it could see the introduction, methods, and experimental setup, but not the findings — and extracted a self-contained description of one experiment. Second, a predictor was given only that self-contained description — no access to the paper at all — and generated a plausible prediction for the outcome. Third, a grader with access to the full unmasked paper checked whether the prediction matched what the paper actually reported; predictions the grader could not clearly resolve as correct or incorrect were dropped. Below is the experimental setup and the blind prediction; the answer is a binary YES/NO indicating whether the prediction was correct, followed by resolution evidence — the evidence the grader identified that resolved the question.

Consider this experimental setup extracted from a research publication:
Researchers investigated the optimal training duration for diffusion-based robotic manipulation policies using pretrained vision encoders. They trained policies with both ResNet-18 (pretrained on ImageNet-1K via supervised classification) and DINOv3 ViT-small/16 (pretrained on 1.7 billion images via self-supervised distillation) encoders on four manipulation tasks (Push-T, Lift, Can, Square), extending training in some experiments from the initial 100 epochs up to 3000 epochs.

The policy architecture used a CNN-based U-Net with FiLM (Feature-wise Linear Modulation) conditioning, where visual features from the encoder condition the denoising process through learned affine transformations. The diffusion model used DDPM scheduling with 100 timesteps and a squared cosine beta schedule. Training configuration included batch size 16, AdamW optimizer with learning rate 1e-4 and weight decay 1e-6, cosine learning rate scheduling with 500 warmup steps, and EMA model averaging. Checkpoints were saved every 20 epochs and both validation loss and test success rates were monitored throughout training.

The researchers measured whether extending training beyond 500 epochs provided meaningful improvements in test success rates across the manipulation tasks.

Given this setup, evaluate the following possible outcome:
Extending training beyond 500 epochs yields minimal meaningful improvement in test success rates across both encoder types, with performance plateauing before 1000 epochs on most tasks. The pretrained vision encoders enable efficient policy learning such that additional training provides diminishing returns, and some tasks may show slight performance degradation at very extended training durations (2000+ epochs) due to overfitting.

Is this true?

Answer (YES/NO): YES